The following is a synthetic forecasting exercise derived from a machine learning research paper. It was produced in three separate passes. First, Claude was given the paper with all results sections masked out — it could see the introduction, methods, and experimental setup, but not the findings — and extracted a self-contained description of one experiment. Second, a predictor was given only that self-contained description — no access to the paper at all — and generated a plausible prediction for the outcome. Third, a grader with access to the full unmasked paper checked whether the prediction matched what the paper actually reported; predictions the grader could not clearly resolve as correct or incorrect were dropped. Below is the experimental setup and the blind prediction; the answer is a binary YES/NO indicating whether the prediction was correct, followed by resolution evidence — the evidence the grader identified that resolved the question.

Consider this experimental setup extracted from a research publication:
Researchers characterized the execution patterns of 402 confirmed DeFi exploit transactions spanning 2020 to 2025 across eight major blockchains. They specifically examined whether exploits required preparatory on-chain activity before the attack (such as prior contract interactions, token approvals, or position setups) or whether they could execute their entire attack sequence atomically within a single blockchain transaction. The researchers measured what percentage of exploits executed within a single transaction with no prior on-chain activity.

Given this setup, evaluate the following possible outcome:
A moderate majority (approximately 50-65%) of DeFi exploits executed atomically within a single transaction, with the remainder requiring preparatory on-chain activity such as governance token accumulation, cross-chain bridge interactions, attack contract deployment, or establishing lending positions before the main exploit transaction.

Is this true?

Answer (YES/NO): NO